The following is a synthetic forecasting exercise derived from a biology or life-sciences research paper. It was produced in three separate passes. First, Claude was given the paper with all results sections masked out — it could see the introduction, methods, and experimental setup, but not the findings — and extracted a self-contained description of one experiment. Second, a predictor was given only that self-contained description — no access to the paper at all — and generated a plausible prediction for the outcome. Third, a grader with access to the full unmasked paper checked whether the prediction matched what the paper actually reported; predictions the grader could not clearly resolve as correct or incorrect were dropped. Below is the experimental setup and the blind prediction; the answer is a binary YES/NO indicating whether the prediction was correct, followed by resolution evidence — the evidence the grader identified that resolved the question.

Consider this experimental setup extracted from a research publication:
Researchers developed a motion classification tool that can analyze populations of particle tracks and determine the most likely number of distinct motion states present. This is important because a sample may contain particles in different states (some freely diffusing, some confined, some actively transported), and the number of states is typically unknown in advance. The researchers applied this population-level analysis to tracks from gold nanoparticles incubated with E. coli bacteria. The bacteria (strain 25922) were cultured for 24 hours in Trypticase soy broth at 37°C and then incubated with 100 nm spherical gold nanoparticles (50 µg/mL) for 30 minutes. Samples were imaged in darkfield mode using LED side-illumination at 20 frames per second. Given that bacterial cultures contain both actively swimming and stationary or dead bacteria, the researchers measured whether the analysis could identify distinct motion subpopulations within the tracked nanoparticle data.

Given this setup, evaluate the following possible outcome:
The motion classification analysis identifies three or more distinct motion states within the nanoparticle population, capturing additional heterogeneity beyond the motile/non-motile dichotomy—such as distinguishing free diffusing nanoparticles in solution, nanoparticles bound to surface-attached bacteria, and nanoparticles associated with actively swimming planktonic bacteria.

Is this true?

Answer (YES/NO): YES